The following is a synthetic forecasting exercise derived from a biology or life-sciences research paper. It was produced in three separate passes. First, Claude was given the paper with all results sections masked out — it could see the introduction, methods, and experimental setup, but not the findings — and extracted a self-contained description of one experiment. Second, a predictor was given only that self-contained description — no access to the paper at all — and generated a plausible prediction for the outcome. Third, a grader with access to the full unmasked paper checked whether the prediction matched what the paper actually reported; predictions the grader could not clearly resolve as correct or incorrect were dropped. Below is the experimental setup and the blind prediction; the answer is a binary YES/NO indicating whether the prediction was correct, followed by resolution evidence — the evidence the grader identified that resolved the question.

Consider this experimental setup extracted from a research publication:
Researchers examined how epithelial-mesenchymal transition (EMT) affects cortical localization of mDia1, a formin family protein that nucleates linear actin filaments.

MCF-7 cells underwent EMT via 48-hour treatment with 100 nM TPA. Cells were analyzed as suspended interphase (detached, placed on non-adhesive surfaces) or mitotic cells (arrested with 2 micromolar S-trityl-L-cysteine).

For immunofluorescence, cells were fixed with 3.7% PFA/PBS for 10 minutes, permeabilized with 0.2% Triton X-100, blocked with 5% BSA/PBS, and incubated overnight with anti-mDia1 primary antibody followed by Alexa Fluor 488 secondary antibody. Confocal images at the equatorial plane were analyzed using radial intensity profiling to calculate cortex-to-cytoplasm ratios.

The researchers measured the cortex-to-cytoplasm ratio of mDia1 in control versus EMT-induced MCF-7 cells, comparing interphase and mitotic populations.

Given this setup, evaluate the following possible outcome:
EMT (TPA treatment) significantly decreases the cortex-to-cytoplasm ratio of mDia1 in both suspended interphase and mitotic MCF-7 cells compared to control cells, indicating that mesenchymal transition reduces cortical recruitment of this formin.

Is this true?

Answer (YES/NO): NO